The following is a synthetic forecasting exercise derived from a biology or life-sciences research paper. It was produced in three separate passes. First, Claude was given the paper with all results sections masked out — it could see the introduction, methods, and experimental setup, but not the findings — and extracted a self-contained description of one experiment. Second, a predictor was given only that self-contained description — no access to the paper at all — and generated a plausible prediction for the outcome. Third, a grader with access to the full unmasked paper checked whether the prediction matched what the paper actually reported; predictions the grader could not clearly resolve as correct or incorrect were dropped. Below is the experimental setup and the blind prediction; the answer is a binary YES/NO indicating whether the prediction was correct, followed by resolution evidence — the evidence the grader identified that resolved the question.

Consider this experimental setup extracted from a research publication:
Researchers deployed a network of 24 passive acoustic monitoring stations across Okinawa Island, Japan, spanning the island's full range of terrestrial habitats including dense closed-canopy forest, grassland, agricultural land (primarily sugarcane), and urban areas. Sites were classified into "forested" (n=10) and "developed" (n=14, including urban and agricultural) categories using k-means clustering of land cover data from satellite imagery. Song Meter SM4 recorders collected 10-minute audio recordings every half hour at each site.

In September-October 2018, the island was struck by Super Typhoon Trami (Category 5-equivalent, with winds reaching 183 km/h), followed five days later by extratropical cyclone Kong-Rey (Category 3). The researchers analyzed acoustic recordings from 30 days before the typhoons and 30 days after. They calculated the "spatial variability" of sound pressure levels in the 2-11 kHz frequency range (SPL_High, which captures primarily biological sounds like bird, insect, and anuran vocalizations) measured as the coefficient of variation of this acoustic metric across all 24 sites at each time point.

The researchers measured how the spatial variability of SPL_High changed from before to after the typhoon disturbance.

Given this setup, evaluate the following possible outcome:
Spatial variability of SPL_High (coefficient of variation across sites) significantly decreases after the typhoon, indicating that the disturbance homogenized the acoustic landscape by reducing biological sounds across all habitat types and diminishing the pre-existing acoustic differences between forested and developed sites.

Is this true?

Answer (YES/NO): NO